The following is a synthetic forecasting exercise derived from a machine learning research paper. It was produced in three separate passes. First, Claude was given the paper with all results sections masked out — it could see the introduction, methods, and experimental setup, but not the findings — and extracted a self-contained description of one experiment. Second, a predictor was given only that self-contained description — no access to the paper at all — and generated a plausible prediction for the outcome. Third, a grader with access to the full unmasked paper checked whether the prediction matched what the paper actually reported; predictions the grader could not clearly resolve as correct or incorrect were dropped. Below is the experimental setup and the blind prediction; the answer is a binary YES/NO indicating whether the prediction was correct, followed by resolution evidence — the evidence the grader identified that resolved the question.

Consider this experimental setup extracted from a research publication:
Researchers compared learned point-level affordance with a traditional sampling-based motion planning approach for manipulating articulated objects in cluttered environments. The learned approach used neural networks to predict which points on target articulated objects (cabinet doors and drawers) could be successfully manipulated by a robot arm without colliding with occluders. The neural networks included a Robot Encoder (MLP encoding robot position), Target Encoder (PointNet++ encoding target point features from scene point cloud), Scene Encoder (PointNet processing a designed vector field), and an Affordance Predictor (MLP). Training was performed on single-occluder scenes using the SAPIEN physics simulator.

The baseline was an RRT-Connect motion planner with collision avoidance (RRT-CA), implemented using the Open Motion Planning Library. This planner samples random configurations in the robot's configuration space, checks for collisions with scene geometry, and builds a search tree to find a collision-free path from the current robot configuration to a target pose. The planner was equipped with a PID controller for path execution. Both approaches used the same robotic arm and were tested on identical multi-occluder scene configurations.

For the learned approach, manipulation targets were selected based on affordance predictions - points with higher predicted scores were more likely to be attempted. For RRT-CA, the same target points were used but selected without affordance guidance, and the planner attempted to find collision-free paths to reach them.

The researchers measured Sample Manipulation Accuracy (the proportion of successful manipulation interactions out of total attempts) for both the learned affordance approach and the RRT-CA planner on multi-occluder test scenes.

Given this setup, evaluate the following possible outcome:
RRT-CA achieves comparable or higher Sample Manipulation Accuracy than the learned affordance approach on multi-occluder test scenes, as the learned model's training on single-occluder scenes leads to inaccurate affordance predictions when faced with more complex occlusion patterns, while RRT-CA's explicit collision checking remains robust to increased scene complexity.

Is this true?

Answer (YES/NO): NO